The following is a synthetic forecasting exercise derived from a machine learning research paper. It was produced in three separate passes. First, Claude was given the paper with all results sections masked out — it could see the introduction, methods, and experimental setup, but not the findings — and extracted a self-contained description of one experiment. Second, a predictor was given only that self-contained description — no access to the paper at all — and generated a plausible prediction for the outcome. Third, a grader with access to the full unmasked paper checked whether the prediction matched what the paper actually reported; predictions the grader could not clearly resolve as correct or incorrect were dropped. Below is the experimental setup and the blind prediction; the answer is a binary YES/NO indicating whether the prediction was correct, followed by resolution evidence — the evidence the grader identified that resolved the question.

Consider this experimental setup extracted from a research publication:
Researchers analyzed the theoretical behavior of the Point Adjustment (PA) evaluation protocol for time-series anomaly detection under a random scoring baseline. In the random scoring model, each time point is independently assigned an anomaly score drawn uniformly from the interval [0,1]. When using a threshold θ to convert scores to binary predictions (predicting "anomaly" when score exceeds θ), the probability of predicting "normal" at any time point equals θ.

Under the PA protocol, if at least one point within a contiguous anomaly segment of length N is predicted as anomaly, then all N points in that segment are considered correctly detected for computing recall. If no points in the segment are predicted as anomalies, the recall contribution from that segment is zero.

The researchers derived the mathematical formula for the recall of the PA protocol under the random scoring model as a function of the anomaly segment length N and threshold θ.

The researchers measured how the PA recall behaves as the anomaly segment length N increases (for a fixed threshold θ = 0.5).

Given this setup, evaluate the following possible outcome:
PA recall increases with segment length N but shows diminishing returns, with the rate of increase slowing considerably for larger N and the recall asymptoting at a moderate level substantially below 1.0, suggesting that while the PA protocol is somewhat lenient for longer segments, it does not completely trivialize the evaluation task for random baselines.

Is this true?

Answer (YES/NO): NO